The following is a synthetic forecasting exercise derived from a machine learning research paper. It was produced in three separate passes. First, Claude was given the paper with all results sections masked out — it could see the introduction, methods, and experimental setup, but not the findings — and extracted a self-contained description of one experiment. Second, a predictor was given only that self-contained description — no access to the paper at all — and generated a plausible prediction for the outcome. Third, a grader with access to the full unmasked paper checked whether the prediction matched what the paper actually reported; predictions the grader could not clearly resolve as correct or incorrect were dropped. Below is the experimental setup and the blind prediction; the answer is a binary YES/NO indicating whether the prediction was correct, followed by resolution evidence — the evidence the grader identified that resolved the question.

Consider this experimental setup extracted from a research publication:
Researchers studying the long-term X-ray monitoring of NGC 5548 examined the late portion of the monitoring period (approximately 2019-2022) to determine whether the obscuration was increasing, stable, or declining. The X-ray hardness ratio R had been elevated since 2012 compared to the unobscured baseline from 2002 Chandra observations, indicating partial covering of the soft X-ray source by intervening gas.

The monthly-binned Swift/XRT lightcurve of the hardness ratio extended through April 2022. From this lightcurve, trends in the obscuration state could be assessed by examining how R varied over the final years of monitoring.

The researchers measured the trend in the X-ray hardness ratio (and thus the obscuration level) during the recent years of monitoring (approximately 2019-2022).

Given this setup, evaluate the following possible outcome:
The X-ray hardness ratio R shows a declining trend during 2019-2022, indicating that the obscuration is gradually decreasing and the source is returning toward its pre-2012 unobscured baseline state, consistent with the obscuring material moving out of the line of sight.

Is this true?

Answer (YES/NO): YES